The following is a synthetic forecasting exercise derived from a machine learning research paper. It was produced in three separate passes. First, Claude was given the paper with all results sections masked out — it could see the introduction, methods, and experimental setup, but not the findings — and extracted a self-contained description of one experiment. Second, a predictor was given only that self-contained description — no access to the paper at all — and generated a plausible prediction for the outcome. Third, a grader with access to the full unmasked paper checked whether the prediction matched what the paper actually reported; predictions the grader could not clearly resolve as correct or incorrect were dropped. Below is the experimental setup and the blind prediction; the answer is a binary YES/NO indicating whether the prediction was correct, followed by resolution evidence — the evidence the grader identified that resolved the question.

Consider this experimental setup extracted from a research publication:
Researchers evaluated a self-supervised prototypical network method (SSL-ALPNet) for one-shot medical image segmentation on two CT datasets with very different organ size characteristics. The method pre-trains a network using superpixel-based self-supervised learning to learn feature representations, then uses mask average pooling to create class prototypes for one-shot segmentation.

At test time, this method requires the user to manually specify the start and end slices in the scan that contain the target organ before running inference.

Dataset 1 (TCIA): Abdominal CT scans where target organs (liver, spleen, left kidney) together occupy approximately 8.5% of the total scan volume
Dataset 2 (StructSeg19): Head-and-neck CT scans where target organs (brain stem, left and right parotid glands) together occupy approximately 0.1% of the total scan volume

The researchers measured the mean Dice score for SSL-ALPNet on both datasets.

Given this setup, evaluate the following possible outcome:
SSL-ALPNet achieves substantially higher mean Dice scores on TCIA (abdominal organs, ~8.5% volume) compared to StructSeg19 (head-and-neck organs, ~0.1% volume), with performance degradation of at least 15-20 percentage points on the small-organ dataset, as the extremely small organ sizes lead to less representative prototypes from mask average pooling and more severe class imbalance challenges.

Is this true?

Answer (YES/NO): YES